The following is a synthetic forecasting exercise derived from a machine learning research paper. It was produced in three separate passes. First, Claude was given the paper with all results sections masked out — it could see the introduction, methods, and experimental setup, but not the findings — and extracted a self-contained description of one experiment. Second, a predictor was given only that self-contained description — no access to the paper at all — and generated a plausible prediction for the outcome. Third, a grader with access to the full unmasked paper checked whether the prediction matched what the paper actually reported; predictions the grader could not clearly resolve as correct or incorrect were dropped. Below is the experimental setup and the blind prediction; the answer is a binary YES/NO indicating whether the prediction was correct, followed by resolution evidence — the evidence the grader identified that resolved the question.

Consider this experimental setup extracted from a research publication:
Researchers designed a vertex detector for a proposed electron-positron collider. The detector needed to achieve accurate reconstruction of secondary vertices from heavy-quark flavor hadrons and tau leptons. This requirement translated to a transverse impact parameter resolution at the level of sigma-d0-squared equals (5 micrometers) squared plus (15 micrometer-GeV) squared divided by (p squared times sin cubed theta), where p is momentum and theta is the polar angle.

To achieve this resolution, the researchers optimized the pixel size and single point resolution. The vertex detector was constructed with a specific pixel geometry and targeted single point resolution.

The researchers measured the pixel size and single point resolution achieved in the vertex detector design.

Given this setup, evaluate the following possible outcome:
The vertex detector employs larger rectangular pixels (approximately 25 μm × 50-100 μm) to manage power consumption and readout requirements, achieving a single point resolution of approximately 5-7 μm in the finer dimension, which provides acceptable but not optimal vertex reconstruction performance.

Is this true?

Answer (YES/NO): NO